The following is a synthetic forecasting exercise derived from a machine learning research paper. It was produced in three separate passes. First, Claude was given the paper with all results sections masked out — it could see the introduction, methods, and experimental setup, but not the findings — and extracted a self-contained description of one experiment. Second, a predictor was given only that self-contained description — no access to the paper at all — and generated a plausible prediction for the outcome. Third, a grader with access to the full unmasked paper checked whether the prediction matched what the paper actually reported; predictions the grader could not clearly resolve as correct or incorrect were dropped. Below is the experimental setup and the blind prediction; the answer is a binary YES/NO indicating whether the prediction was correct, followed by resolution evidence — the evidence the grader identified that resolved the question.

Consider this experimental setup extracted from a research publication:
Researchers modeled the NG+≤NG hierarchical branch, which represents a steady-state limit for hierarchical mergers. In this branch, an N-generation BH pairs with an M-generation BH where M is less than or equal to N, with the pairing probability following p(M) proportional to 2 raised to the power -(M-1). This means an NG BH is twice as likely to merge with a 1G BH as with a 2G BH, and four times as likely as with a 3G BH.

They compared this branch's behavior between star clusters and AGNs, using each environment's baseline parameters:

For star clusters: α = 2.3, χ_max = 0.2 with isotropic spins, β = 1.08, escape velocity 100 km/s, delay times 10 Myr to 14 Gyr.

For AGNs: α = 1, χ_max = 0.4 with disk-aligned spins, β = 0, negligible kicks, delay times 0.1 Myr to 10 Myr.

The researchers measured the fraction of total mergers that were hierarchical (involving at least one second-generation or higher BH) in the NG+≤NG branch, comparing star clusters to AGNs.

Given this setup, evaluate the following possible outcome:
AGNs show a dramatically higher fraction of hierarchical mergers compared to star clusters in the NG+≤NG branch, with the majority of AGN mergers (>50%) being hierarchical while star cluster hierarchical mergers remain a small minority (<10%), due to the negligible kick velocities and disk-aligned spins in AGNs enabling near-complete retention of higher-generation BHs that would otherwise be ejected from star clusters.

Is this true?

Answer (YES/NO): NO